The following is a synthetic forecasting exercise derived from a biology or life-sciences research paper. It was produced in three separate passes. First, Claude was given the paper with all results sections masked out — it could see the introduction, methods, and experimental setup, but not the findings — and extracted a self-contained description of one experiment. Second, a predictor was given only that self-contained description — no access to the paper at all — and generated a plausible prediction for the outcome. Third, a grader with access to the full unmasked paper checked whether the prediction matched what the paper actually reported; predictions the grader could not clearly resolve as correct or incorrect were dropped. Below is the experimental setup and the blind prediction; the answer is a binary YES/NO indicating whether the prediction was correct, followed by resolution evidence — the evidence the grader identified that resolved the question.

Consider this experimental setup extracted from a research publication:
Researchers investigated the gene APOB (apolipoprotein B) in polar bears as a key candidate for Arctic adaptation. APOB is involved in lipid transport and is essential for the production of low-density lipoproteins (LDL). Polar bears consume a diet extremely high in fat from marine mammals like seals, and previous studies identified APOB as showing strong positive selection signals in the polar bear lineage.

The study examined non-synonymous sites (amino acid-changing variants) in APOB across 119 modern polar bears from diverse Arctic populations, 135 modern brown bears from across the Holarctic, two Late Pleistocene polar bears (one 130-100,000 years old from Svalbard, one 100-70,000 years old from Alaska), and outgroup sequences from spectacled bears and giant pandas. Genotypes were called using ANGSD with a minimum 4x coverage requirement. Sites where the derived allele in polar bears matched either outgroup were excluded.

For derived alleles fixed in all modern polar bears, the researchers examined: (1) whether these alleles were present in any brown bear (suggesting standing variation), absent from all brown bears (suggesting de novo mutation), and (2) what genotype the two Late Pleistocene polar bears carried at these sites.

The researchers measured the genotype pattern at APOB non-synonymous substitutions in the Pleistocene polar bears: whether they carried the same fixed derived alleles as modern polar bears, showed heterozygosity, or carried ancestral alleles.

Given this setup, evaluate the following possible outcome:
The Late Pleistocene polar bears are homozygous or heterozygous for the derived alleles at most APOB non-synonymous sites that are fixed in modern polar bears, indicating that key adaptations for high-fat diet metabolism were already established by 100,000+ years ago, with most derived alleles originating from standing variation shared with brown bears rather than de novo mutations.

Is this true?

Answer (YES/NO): NO